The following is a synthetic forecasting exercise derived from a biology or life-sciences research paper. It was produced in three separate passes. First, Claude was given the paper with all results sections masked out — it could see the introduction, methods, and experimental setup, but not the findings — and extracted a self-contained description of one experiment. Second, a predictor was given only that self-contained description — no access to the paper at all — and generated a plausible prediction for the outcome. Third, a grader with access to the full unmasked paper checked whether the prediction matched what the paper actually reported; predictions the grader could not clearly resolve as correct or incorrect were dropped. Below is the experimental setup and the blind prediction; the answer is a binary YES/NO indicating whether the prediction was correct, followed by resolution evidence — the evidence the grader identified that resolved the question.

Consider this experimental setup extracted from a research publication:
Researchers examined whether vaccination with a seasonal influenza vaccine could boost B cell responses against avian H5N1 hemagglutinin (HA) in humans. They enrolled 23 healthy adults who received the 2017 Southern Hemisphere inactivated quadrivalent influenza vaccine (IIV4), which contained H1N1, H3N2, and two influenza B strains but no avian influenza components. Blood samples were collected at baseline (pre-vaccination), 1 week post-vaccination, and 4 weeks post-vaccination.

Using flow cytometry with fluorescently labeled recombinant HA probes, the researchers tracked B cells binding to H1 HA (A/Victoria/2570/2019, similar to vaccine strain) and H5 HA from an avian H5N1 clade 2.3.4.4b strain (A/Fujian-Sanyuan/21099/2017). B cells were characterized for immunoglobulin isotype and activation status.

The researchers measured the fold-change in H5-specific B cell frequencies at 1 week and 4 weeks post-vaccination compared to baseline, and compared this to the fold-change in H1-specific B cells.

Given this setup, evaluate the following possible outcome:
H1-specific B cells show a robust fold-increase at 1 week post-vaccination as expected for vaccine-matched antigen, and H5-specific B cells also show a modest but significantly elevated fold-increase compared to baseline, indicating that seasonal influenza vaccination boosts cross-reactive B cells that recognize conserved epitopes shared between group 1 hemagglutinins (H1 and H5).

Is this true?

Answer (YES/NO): NO